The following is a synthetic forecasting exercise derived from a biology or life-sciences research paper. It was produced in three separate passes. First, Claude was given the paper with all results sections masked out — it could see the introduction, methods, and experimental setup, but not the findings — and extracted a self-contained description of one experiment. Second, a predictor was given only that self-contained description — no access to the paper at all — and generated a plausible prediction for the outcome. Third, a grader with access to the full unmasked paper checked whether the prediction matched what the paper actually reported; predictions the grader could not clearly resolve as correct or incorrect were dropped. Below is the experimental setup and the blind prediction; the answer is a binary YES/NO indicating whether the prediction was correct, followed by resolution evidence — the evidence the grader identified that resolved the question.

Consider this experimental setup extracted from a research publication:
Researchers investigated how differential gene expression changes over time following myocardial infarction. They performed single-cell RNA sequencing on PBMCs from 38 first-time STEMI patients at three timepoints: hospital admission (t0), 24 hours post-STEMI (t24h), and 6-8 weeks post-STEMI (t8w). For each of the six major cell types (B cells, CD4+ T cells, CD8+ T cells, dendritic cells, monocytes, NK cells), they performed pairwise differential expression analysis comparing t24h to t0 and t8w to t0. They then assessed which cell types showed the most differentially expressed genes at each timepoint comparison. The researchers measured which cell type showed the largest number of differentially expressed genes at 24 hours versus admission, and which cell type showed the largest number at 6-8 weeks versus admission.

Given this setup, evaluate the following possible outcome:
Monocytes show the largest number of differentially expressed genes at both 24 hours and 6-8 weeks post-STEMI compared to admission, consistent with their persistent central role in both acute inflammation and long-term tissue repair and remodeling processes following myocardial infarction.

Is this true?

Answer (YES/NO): NO